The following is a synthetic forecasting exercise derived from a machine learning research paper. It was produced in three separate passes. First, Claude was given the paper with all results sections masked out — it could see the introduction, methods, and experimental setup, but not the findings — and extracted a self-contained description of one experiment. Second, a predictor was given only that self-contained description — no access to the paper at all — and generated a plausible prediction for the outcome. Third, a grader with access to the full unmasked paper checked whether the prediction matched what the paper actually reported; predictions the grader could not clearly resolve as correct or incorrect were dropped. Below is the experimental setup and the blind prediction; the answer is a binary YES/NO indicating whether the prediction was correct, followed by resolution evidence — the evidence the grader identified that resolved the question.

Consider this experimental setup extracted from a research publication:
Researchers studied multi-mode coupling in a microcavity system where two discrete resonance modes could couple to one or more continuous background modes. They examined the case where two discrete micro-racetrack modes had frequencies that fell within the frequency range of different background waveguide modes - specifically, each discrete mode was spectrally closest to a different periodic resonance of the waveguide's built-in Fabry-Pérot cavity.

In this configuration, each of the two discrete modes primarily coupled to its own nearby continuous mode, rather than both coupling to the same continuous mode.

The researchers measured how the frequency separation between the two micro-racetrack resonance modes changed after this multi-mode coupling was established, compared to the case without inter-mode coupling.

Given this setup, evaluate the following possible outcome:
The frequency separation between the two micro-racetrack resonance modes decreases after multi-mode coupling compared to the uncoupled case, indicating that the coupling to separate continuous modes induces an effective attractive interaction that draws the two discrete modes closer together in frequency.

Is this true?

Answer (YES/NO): NO